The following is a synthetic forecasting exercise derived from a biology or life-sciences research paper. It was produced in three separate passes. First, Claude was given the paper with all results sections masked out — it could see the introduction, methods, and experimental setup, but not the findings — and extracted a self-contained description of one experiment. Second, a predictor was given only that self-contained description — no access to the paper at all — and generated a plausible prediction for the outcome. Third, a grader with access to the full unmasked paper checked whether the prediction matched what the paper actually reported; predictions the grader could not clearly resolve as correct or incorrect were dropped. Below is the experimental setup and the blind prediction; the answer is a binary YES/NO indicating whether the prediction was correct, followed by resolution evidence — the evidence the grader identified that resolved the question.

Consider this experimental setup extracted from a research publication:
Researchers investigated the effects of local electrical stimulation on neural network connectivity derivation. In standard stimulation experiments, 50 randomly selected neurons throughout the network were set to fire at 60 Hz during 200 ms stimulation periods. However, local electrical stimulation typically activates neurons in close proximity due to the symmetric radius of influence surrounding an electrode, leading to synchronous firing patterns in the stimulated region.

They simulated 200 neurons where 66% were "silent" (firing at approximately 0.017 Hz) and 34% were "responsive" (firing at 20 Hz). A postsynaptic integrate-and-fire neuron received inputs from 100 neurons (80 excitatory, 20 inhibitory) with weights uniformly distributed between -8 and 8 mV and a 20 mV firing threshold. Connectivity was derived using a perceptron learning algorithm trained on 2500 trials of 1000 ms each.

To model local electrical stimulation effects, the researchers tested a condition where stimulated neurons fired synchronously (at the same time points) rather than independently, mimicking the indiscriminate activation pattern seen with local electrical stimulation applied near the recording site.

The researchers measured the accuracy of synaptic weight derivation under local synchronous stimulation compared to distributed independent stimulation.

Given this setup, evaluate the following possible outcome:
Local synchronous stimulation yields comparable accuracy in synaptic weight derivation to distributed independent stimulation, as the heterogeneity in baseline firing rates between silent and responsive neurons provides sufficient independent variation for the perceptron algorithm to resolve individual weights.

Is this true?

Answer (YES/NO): NO